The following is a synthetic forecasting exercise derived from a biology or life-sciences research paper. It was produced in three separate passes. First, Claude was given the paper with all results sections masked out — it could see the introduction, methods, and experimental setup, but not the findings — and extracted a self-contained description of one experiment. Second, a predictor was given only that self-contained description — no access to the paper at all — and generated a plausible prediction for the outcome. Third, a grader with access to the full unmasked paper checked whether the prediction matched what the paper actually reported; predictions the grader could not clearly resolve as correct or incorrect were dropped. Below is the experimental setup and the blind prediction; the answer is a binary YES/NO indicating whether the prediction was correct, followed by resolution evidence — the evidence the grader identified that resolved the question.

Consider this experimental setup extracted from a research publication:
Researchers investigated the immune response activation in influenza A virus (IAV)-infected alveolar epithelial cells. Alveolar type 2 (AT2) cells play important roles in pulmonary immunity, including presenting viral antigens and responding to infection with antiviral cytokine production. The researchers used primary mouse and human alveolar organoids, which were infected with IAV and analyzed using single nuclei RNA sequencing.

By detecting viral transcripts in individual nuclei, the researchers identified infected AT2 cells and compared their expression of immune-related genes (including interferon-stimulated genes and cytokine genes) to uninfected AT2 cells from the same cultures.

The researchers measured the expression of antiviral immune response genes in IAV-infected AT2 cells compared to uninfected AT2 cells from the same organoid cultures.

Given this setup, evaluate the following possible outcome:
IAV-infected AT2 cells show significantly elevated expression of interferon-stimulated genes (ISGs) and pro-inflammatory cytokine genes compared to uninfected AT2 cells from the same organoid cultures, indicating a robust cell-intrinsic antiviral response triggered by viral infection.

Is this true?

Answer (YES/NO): YES